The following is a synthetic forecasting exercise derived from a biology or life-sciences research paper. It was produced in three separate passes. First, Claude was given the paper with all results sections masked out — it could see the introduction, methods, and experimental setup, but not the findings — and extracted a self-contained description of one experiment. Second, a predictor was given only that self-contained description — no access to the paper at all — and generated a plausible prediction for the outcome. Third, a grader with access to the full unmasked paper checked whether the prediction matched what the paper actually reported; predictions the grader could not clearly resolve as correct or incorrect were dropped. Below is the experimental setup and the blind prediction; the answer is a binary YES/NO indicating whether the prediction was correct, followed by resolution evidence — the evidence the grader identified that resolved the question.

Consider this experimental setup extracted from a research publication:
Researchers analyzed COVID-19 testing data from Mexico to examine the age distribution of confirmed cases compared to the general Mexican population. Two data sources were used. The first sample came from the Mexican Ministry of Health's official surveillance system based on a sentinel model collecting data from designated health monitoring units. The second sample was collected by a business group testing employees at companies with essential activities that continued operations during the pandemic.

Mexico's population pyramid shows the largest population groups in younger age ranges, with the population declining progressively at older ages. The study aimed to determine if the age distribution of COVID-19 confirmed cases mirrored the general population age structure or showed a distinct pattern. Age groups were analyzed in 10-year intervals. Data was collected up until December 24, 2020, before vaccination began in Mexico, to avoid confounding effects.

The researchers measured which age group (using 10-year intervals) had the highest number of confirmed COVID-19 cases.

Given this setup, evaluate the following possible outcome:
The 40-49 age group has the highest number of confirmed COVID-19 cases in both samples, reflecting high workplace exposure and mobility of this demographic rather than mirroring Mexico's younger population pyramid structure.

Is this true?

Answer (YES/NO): NO